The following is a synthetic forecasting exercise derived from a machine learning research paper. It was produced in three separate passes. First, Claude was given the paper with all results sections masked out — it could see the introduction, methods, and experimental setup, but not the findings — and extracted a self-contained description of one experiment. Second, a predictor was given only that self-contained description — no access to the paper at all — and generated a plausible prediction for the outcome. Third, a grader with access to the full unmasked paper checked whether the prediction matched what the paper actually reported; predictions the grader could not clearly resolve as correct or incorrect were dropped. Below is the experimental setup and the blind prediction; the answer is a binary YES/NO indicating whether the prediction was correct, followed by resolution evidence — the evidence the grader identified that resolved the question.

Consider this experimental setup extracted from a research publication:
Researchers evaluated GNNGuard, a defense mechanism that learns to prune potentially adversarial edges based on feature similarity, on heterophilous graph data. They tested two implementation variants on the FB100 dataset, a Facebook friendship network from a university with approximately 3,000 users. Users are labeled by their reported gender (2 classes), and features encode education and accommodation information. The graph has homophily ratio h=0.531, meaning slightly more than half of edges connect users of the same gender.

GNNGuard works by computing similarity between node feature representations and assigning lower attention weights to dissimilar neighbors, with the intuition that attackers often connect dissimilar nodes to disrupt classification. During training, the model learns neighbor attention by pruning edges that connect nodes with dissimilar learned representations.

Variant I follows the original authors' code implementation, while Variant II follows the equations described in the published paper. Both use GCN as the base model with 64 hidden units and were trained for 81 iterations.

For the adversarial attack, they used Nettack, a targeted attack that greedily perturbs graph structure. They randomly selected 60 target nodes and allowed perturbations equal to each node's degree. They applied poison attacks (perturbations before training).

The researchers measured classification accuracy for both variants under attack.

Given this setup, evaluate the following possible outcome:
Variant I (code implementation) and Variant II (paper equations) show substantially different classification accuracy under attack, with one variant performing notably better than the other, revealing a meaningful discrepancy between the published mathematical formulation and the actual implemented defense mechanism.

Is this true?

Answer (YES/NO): NO